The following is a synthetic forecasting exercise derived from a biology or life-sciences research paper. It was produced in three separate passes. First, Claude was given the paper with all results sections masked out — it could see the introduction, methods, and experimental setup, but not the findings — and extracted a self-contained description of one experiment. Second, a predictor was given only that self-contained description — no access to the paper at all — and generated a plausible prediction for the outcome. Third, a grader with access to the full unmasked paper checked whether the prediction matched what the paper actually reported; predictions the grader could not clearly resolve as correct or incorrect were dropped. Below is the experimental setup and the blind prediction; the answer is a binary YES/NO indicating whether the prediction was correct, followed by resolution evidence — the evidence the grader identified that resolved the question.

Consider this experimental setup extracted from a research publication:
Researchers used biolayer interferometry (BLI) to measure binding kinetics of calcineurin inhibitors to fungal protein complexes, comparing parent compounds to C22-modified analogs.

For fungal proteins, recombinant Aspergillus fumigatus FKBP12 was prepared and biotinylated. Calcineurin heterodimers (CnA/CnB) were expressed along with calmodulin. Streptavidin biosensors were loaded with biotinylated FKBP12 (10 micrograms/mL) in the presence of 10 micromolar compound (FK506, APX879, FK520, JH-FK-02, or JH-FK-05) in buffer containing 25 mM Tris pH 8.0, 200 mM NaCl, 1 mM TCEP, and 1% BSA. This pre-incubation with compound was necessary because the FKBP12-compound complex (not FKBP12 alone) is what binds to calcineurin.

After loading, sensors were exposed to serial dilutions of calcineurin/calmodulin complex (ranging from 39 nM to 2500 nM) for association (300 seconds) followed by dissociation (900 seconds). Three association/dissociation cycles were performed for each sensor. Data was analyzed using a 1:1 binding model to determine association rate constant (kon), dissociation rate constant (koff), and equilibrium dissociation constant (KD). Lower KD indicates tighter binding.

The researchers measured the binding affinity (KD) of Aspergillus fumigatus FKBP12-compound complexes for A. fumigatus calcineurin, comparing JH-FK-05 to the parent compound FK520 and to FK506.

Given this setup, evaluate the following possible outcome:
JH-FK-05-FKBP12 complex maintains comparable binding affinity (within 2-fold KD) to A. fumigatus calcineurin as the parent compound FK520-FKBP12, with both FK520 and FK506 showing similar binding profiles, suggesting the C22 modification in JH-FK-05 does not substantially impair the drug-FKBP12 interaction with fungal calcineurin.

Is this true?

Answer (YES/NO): YES